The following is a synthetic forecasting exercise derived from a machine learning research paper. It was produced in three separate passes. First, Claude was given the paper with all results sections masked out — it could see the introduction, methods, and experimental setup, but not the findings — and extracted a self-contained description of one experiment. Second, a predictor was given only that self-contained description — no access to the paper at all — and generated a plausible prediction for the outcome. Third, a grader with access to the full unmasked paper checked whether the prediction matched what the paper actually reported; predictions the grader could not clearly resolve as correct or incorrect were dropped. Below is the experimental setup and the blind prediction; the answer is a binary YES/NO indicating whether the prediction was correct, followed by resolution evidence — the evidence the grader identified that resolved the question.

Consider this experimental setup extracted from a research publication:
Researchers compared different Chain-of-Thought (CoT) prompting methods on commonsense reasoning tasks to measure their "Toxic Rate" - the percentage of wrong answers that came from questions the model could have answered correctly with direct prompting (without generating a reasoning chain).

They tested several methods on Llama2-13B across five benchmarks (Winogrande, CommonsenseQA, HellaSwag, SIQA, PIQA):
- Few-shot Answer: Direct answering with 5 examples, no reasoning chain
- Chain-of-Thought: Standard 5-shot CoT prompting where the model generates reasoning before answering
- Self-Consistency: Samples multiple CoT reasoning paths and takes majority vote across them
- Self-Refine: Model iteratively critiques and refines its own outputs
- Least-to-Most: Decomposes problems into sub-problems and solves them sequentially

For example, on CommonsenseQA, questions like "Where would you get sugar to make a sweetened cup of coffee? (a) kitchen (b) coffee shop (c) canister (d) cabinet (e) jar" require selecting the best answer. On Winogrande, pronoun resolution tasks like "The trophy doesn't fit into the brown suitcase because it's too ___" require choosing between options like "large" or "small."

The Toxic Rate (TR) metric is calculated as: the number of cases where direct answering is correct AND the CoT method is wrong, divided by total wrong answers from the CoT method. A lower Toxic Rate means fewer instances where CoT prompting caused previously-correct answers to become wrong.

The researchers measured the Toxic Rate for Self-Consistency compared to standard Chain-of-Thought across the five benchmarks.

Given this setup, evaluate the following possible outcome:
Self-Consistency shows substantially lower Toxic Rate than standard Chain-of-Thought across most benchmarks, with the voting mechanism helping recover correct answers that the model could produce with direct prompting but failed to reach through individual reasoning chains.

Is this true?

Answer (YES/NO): NO